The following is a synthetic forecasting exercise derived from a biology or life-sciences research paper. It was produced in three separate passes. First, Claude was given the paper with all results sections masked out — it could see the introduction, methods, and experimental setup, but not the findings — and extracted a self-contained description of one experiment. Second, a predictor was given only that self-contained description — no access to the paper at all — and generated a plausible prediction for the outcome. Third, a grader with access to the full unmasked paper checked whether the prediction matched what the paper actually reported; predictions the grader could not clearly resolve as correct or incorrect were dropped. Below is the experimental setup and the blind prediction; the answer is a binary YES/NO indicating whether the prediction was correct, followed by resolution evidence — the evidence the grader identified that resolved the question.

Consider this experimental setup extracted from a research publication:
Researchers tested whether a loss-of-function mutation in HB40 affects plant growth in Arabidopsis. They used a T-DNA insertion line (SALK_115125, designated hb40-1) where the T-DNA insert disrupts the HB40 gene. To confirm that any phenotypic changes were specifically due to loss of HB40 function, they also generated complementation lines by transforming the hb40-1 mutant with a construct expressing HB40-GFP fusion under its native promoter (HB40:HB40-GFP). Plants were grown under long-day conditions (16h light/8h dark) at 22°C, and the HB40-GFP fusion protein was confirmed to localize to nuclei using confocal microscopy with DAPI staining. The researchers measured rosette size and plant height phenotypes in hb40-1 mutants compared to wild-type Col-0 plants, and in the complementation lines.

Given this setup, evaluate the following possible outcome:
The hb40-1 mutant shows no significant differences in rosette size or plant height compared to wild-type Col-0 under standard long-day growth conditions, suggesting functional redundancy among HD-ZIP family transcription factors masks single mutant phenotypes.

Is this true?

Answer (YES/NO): NO